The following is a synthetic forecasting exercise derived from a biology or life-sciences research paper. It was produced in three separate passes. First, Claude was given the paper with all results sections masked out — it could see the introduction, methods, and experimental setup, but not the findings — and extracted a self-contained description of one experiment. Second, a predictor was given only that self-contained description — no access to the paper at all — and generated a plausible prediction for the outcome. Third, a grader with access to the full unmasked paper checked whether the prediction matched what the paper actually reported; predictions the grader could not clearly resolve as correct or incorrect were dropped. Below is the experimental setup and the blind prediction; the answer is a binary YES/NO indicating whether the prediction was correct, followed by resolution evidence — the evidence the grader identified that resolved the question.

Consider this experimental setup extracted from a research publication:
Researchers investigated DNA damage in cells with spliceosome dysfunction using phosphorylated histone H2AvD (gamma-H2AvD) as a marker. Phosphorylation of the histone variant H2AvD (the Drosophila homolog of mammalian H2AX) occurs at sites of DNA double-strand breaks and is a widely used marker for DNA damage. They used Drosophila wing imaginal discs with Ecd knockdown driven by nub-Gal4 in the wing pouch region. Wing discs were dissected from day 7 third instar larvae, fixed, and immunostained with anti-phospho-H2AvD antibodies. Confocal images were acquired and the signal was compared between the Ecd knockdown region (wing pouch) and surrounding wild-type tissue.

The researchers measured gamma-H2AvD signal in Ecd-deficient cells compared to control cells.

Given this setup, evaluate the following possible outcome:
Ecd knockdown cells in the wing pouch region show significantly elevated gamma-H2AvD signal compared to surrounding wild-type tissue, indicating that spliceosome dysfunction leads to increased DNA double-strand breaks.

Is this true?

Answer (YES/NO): YES